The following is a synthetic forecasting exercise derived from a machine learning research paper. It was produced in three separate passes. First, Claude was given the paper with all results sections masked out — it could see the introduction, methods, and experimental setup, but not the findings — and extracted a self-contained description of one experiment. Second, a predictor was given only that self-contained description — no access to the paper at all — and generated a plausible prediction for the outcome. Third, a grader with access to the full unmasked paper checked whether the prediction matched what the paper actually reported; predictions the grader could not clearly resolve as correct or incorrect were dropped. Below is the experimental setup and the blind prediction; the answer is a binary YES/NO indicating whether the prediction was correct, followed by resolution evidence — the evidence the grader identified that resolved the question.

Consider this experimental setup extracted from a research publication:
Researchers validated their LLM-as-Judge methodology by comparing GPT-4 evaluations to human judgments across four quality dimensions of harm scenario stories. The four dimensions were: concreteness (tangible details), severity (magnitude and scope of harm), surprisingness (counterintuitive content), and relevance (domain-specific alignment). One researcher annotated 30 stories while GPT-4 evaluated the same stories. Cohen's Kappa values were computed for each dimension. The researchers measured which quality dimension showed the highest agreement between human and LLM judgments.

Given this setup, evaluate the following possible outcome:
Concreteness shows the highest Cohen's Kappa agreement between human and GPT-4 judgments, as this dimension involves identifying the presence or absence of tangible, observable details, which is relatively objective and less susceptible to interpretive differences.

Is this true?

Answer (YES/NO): YES